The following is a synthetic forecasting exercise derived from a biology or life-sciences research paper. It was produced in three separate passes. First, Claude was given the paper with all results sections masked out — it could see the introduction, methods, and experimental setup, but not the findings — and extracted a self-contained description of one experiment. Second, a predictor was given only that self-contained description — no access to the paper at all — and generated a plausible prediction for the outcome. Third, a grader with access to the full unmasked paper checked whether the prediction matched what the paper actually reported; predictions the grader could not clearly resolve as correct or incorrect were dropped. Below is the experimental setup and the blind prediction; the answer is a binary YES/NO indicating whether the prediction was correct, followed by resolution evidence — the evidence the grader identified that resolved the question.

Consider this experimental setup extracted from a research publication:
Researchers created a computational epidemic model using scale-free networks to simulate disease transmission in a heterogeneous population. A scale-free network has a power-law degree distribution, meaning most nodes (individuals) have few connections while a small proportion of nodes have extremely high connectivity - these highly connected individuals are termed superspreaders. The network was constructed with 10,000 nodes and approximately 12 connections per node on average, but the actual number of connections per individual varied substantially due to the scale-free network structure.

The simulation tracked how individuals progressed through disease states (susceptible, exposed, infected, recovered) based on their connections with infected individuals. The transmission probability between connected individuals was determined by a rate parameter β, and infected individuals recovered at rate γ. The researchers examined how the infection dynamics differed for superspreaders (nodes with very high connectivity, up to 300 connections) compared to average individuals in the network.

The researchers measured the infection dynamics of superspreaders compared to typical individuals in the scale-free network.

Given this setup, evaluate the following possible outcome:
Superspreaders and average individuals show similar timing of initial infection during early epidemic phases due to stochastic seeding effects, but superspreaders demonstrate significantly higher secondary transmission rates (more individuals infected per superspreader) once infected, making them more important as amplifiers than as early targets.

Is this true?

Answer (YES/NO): NO